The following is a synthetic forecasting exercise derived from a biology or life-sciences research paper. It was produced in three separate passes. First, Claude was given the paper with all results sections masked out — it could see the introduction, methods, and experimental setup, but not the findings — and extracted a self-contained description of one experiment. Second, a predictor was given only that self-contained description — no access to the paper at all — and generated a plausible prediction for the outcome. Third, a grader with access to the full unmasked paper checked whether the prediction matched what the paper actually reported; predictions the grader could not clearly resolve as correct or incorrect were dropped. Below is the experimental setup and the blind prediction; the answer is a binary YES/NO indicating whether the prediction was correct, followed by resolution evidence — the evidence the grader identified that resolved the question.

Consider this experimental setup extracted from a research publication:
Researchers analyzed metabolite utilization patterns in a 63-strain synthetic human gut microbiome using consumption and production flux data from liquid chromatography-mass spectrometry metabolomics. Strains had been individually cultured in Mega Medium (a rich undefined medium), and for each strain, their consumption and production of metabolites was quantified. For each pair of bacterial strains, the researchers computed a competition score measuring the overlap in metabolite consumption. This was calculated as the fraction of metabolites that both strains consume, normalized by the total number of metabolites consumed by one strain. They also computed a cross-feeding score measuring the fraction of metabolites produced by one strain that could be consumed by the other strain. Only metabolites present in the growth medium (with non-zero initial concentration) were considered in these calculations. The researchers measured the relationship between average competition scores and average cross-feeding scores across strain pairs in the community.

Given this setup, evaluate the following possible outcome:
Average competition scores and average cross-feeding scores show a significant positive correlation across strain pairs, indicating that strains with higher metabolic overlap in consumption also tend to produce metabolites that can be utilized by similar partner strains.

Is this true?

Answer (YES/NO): NO